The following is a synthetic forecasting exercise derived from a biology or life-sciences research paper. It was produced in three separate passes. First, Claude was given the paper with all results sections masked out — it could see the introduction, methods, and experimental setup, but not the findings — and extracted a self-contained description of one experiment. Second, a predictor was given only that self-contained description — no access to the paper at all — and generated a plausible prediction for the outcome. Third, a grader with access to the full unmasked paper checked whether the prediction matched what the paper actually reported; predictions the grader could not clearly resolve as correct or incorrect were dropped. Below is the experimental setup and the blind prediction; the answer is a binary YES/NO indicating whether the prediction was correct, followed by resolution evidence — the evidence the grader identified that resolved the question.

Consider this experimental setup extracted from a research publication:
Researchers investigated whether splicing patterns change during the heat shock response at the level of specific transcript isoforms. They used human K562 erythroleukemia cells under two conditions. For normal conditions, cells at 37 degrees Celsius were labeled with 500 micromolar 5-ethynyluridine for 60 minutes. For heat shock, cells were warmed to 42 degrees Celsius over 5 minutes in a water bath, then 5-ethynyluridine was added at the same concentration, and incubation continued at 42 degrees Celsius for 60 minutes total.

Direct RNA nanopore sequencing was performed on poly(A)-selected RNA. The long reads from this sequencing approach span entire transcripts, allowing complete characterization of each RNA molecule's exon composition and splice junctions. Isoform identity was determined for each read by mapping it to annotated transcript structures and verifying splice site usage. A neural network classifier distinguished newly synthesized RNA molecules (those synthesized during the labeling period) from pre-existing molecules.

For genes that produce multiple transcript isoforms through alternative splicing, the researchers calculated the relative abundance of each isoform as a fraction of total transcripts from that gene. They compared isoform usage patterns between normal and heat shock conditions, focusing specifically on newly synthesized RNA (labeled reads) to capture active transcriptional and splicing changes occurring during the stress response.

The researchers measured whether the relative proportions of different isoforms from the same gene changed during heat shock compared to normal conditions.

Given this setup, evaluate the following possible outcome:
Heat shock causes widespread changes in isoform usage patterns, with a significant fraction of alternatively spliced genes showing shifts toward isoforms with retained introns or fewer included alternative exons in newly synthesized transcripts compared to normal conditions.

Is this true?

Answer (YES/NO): NO